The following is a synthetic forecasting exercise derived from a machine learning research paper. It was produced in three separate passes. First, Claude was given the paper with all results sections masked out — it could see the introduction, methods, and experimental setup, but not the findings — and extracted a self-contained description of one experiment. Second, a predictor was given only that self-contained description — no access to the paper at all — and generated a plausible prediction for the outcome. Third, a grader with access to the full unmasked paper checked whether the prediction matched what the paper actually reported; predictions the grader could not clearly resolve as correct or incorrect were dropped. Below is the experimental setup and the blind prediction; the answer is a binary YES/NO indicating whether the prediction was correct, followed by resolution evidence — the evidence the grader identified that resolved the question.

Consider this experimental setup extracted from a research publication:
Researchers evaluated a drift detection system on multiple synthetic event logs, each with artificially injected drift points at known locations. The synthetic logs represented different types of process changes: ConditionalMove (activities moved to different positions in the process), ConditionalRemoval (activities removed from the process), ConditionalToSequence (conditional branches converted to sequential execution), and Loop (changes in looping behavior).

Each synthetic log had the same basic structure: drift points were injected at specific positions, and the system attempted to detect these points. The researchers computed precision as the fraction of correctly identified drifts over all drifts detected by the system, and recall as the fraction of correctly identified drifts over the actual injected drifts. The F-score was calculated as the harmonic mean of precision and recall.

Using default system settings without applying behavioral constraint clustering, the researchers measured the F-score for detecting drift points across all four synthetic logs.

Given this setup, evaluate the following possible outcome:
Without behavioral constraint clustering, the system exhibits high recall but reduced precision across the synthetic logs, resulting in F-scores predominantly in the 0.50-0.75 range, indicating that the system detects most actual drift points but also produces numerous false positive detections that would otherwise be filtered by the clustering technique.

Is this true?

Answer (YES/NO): NO